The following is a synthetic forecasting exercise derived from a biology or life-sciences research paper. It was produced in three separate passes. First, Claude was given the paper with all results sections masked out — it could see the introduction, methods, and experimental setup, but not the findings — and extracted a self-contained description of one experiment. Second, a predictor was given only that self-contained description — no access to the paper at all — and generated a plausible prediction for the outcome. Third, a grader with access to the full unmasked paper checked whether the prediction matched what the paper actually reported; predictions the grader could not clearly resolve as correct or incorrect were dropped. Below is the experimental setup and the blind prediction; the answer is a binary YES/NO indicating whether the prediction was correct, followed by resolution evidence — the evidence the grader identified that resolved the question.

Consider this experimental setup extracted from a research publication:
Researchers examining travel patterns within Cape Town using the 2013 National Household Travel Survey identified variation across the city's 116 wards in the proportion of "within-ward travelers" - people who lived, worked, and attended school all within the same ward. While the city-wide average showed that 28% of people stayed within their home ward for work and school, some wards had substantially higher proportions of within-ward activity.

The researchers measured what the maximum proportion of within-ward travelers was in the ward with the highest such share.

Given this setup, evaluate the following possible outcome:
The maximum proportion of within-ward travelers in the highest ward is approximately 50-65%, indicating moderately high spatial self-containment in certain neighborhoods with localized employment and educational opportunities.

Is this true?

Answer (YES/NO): YES